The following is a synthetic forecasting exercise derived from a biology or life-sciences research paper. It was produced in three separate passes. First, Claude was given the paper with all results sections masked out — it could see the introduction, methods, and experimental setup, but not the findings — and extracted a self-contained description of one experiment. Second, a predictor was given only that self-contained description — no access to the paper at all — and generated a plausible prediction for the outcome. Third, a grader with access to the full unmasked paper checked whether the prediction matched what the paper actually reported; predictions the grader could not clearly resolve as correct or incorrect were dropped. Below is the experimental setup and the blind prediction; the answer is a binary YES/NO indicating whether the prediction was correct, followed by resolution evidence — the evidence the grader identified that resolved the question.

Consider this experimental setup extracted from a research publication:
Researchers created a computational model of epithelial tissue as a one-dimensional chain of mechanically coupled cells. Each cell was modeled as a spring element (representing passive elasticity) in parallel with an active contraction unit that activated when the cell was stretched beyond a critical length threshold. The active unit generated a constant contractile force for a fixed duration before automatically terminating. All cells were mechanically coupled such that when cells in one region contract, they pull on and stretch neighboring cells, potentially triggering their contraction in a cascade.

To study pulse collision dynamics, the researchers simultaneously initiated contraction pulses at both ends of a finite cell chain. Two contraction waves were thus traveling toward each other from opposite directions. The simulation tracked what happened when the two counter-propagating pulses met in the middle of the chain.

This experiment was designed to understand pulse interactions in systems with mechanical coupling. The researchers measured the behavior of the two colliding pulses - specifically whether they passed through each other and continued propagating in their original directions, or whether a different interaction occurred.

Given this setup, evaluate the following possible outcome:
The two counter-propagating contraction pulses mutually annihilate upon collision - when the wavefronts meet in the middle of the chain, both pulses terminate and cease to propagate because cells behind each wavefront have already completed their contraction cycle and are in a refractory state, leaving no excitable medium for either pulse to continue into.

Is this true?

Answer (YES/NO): YES